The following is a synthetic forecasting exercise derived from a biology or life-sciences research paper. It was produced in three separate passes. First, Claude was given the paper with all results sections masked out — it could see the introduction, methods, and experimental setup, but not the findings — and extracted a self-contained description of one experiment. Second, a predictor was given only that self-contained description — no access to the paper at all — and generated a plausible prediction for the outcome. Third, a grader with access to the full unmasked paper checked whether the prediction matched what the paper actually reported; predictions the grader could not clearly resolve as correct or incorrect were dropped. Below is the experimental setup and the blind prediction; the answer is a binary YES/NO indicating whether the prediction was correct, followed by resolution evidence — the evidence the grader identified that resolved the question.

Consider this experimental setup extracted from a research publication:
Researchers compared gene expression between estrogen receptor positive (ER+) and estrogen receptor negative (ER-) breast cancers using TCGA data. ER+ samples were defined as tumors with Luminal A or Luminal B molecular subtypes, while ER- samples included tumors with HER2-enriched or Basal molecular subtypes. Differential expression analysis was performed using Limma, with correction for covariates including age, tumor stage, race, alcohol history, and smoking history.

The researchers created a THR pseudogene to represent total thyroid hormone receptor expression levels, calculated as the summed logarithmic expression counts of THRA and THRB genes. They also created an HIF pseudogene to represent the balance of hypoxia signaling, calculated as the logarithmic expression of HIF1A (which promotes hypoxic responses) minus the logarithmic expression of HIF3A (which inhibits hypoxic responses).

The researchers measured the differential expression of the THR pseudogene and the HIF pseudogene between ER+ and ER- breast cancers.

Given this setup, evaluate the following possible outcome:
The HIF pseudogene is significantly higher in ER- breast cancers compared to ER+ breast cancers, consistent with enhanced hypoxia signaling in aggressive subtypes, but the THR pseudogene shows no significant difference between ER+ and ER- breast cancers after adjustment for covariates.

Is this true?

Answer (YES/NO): NO